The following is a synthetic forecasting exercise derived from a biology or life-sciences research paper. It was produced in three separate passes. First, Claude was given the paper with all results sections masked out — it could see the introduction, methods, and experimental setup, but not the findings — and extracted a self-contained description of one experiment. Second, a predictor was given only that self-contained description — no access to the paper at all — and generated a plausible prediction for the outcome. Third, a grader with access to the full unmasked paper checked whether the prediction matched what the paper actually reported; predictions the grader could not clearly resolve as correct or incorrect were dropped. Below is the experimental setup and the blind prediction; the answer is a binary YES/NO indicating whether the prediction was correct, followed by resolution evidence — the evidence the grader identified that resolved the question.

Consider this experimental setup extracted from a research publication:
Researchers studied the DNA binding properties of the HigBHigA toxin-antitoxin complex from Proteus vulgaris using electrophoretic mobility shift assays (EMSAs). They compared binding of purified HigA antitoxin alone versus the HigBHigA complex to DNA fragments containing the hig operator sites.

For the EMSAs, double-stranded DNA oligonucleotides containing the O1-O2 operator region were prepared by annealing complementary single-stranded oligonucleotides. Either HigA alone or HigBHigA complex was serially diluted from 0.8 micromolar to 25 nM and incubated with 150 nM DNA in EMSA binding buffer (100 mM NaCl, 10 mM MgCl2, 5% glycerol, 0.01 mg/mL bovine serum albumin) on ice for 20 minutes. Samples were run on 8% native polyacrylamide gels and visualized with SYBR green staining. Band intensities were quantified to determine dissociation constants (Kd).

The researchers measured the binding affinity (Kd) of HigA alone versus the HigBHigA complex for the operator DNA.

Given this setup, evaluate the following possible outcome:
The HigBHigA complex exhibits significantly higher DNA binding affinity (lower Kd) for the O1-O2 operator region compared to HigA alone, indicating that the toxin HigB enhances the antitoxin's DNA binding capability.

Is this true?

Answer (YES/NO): NO